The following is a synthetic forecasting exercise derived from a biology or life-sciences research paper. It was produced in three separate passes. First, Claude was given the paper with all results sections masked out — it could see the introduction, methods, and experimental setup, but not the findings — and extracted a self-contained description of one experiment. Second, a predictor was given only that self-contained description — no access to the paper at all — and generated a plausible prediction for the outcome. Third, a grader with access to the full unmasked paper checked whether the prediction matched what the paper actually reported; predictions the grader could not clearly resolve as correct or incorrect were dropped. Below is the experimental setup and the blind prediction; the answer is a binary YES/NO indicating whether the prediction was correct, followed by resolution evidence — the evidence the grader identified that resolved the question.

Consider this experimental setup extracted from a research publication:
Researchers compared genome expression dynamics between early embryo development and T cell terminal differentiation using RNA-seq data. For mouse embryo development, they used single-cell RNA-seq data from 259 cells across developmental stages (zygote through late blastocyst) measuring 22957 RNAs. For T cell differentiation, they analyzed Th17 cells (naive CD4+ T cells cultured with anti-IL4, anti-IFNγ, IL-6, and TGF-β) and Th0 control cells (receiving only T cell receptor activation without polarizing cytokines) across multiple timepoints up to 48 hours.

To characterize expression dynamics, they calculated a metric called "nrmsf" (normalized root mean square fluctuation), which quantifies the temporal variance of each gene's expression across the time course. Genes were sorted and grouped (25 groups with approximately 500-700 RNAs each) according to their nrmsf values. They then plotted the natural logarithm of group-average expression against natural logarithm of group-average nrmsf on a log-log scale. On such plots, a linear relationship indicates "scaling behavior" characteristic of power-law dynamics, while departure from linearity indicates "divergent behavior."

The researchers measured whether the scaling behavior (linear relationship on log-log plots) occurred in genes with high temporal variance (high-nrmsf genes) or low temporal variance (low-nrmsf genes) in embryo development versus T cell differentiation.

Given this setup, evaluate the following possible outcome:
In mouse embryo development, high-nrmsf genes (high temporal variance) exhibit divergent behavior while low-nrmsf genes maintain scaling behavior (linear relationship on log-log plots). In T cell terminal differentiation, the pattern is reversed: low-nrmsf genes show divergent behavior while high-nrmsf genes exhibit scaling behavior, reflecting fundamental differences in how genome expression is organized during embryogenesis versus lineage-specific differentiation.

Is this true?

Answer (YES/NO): NO